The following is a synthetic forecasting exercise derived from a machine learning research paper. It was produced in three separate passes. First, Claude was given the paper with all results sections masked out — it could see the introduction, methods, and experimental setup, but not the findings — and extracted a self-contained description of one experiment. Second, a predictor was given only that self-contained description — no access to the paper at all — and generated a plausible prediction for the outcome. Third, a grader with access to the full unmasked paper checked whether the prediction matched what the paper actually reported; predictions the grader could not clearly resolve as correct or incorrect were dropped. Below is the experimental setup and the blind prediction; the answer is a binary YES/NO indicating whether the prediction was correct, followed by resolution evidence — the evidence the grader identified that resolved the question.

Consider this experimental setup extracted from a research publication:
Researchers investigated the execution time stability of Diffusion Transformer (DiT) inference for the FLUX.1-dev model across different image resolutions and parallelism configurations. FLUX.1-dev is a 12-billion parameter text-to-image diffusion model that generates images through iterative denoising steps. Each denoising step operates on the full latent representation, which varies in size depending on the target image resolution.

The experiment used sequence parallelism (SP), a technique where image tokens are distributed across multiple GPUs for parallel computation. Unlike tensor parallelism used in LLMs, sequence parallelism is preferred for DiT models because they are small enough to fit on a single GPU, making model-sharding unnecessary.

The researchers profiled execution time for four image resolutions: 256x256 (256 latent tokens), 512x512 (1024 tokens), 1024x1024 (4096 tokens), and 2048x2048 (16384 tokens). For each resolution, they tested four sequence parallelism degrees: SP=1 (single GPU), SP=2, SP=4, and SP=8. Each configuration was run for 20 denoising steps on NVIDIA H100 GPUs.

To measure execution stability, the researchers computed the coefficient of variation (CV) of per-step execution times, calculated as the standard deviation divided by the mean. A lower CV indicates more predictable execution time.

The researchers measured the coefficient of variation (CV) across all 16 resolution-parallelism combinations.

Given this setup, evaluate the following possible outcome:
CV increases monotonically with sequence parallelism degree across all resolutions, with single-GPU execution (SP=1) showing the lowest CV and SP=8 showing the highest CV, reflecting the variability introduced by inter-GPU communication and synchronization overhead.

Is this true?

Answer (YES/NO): NO